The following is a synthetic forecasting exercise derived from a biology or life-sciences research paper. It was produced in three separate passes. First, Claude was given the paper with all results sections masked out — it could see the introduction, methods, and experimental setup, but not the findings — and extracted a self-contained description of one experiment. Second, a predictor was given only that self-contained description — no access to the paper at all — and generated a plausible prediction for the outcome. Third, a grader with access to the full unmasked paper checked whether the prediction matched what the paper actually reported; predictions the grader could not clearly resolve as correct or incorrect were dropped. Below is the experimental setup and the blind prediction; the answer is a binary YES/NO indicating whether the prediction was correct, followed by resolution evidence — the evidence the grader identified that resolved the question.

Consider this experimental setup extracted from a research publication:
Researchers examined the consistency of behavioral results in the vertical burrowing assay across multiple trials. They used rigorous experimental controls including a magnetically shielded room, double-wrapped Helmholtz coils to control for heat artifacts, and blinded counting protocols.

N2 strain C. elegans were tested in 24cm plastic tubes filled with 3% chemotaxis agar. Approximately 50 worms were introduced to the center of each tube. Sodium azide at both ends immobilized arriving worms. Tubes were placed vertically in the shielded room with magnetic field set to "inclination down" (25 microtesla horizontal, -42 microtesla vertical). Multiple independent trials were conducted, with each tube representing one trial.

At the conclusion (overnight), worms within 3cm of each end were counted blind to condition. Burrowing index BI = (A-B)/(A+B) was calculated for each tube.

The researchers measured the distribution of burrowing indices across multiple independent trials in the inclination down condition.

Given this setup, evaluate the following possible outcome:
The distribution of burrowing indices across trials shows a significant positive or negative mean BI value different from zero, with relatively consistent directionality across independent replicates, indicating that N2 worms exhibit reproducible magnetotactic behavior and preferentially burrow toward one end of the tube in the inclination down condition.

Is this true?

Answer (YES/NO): NO